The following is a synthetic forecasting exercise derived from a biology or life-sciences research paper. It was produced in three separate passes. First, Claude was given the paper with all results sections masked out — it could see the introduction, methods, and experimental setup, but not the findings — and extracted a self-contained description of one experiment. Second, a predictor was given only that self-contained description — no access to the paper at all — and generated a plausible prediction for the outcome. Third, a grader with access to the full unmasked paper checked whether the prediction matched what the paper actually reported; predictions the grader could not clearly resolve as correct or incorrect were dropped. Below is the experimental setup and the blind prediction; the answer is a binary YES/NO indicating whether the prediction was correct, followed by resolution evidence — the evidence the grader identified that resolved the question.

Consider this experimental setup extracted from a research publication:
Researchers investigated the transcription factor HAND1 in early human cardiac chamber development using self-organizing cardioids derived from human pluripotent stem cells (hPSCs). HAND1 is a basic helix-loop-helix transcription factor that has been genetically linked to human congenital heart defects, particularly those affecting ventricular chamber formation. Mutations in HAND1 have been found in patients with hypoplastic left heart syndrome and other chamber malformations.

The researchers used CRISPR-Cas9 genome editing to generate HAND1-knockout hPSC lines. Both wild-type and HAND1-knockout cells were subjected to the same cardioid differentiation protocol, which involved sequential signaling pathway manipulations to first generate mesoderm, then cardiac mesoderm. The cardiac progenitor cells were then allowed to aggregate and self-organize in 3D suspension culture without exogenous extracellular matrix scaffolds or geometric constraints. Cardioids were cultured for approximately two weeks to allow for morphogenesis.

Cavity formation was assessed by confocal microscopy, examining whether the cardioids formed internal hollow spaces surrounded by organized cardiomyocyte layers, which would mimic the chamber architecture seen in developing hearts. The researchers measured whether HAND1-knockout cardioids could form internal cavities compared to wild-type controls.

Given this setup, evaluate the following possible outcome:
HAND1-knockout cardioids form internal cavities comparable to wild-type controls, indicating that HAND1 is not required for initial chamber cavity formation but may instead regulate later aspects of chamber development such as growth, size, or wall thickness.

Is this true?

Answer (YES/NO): NO